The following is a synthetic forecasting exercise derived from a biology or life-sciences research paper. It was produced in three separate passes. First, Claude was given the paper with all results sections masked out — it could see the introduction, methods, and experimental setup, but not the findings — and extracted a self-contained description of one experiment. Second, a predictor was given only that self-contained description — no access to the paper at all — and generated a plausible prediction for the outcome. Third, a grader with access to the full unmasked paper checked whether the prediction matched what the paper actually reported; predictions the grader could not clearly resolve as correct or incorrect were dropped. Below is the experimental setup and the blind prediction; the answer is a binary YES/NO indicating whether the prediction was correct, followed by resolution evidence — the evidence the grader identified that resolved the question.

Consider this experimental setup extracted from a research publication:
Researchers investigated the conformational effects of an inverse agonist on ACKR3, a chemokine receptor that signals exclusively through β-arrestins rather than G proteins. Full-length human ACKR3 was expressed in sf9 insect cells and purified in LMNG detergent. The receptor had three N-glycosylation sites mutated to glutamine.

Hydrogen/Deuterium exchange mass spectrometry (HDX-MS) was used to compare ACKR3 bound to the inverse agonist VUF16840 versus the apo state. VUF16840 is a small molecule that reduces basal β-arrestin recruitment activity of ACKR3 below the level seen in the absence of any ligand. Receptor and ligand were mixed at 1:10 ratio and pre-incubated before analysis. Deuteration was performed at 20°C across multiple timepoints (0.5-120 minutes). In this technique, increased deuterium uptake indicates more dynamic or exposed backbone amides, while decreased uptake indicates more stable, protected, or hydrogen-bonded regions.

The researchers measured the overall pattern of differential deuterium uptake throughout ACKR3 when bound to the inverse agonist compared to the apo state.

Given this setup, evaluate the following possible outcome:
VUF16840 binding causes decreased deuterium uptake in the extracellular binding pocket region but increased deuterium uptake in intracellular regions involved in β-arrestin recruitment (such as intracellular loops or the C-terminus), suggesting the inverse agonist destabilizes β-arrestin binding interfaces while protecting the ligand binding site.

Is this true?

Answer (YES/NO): NO